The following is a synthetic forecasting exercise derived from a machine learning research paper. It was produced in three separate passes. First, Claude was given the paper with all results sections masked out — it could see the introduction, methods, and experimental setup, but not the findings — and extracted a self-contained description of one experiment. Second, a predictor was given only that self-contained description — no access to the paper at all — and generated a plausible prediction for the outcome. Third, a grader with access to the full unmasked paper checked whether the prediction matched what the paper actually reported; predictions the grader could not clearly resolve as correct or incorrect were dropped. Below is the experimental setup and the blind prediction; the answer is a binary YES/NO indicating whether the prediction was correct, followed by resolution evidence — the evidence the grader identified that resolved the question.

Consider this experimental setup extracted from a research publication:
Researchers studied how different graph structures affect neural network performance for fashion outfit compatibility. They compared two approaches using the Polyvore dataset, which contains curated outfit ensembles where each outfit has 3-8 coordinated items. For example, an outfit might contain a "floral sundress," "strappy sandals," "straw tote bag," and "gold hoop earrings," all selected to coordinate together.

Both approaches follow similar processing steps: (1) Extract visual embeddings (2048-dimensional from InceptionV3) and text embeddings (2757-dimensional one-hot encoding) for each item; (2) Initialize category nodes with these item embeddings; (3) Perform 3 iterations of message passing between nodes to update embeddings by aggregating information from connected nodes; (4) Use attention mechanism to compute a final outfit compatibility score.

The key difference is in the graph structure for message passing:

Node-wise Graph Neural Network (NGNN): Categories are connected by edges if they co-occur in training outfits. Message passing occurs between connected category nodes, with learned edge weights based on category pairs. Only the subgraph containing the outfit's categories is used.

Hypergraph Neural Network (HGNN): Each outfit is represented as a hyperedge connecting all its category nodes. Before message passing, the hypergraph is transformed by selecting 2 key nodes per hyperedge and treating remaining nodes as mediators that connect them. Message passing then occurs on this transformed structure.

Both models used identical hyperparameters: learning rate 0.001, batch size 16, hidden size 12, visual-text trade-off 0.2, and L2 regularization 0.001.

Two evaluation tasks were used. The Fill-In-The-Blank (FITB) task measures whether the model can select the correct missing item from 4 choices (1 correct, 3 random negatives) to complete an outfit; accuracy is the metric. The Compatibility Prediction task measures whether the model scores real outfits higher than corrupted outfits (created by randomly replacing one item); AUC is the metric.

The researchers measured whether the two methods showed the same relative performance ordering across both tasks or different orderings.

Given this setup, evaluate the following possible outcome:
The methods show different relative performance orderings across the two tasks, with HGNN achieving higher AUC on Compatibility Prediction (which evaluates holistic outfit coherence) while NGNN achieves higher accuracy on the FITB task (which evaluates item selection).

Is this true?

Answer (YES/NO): NO